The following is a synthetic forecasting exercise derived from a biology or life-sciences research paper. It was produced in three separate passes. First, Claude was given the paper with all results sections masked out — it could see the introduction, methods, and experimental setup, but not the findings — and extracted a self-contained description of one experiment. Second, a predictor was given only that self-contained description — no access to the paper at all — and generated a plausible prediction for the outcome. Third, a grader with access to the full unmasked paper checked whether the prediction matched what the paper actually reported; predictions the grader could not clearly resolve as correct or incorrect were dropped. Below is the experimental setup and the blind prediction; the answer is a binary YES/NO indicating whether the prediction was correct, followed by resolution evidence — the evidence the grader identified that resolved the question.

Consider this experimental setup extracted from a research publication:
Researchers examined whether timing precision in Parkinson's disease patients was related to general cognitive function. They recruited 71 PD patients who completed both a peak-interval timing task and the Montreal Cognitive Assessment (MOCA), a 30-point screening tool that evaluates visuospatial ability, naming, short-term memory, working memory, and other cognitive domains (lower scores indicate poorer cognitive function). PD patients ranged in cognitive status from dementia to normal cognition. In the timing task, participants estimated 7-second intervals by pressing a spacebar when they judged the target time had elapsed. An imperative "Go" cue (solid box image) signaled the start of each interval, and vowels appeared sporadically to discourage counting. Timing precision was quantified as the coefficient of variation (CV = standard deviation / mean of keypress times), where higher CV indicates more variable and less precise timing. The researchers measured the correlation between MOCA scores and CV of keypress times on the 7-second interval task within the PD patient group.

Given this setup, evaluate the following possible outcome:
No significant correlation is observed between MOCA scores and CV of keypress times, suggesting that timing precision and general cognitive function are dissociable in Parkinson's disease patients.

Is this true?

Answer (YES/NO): NO